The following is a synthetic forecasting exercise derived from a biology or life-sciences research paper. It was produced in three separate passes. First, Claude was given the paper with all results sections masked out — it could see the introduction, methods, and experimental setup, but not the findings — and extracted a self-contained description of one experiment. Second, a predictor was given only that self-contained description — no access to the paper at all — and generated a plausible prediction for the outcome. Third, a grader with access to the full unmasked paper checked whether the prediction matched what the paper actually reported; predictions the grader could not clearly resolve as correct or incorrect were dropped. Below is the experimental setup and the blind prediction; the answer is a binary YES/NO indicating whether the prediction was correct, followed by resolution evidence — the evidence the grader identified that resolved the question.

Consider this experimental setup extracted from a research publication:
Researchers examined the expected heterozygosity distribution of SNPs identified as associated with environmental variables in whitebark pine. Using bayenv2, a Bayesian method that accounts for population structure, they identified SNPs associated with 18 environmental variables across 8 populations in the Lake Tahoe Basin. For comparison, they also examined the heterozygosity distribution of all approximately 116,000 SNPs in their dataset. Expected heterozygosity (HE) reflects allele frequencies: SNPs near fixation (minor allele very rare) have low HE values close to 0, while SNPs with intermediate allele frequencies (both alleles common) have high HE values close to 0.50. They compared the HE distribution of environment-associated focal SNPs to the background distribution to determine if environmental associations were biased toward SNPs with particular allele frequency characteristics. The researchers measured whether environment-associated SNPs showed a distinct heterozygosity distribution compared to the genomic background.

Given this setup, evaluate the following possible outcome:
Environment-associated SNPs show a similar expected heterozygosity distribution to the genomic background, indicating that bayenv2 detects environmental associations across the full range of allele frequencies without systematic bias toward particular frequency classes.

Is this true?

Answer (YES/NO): NO